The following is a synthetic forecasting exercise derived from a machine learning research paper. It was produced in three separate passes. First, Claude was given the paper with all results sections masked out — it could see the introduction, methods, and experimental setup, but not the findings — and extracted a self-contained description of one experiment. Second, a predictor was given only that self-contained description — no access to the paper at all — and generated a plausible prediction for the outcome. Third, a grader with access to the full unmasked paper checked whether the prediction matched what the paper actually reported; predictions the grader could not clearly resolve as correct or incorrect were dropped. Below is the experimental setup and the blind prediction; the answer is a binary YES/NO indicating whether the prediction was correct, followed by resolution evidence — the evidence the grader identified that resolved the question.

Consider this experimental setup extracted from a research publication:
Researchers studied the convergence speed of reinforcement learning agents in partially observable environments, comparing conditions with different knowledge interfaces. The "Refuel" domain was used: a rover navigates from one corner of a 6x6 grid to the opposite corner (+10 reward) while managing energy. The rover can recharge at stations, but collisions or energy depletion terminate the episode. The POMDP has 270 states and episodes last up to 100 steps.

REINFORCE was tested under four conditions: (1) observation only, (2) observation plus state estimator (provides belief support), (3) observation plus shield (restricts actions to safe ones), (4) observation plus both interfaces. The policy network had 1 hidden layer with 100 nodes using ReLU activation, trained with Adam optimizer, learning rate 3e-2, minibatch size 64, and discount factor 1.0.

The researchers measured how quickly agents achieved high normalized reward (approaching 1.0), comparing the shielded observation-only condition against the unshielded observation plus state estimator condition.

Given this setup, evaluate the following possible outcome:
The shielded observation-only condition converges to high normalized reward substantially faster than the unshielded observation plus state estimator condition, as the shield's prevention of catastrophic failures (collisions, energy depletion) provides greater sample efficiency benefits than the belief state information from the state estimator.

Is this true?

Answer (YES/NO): YES